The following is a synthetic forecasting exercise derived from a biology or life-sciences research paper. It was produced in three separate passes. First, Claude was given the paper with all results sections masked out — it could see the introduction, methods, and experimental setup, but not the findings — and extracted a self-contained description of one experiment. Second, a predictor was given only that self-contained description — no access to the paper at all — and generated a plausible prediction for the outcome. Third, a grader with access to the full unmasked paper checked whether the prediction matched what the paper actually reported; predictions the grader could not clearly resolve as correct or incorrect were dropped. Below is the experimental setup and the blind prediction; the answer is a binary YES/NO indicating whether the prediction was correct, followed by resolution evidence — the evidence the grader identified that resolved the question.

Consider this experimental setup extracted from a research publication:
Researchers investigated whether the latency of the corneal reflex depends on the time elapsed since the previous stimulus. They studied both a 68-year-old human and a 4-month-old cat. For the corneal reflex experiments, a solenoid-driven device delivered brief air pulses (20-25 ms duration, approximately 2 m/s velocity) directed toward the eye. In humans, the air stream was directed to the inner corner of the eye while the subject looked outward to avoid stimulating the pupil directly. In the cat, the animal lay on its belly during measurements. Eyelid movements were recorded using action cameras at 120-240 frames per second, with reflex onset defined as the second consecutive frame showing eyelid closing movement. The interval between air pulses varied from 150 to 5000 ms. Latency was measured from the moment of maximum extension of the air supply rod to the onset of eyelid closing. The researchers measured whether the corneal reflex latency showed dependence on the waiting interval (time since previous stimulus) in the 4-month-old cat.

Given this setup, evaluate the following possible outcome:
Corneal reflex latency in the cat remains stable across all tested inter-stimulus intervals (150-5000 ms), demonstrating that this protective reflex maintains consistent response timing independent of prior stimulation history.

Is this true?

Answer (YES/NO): YES